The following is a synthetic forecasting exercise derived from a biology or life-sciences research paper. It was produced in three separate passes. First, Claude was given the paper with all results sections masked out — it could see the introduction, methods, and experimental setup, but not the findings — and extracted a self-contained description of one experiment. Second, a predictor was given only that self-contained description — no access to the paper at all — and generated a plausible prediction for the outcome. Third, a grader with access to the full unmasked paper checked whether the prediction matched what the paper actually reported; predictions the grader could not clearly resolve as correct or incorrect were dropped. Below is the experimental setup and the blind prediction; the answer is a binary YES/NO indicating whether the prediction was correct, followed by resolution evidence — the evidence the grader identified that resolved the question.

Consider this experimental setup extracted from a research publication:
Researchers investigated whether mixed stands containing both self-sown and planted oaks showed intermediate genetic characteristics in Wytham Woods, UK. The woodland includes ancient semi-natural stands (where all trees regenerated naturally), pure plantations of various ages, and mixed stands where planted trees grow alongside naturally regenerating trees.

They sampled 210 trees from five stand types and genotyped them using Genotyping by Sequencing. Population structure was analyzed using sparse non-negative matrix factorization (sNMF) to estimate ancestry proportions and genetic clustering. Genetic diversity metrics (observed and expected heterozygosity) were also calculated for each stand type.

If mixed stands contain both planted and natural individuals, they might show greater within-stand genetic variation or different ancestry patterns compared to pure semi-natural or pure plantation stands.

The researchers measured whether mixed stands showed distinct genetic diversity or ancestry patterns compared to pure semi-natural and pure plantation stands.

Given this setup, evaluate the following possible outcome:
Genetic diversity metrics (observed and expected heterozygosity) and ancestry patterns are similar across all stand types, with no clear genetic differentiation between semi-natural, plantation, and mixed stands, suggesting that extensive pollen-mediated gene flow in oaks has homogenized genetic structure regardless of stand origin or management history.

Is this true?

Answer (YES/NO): YES